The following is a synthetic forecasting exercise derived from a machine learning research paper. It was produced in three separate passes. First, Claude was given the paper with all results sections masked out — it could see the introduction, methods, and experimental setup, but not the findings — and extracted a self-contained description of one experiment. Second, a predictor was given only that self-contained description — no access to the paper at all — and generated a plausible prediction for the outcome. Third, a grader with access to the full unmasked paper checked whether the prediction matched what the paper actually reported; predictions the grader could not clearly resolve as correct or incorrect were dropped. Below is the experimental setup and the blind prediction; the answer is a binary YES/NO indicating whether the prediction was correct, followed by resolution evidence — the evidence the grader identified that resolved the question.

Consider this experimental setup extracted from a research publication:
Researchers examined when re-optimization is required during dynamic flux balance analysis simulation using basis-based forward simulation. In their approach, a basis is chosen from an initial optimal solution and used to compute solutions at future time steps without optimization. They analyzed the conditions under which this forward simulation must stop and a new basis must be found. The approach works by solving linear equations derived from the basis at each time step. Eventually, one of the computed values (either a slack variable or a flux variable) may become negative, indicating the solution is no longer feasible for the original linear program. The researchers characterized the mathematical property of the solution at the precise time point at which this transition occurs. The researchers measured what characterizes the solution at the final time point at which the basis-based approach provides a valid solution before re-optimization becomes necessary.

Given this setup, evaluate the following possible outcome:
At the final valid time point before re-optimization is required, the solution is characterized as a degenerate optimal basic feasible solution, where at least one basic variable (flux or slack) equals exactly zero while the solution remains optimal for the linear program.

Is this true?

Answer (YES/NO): YES